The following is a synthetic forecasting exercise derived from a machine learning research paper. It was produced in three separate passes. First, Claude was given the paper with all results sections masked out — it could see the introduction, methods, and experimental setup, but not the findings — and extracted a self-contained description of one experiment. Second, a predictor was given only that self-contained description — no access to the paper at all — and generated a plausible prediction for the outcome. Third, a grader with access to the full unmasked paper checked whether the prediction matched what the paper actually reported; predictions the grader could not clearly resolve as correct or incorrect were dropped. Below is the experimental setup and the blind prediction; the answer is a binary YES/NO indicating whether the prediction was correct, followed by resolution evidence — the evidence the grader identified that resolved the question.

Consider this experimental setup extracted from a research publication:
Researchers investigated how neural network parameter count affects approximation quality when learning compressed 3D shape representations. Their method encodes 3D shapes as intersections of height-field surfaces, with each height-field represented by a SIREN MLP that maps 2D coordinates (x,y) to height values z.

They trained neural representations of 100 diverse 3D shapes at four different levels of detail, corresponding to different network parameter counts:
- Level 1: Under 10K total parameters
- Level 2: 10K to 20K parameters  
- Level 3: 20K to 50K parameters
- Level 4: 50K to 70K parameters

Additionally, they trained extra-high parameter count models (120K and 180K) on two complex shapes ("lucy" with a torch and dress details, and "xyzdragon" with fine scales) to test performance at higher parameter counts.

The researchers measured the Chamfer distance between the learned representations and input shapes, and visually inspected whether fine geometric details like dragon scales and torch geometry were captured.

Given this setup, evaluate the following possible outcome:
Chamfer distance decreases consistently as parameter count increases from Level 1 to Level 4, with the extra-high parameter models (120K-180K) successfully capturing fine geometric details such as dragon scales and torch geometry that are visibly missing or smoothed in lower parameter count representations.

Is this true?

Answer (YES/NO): YES